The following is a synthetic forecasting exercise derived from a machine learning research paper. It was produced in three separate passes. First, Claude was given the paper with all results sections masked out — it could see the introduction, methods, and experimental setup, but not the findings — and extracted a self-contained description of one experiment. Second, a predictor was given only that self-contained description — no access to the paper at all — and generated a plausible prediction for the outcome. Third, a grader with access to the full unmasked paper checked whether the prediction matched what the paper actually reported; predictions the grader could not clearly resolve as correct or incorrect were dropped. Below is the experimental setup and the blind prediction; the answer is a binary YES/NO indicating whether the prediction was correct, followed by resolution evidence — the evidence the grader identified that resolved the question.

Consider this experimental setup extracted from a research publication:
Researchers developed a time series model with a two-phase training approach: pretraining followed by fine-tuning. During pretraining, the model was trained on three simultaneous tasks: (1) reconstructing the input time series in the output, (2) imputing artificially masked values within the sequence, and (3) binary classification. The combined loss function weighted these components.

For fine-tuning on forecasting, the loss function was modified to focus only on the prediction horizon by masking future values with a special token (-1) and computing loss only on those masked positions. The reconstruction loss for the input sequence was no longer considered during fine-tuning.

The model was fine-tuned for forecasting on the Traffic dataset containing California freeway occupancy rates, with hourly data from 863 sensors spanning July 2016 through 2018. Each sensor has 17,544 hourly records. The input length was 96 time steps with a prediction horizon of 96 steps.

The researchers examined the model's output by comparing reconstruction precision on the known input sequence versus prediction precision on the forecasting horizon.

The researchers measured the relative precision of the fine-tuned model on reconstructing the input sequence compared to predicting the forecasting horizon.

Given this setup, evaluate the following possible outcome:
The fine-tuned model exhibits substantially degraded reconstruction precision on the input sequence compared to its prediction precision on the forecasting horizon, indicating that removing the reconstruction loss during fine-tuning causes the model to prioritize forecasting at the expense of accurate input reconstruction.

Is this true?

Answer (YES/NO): YES